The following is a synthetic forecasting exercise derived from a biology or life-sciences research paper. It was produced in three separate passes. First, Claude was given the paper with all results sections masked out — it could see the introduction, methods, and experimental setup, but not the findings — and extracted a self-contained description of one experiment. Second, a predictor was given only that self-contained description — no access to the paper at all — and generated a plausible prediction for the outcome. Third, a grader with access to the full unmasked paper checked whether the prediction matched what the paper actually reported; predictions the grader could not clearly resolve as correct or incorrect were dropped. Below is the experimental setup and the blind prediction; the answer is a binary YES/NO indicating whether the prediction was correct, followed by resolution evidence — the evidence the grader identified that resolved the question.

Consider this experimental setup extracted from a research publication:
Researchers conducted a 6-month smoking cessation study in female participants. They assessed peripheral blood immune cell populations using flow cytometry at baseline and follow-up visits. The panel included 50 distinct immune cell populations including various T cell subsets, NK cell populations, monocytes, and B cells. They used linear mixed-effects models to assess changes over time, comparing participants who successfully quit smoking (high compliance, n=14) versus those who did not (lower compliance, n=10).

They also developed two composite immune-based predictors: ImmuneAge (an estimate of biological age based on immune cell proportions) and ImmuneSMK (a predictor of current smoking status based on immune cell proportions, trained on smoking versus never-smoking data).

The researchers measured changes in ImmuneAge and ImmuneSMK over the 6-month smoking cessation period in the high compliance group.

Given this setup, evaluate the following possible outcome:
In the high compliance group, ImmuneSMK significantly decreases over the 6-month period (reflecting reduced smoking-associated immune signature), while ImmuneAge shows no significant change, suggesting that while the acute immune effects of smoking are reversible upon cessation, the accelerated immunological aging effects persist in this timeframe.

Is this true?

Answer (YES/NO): YES